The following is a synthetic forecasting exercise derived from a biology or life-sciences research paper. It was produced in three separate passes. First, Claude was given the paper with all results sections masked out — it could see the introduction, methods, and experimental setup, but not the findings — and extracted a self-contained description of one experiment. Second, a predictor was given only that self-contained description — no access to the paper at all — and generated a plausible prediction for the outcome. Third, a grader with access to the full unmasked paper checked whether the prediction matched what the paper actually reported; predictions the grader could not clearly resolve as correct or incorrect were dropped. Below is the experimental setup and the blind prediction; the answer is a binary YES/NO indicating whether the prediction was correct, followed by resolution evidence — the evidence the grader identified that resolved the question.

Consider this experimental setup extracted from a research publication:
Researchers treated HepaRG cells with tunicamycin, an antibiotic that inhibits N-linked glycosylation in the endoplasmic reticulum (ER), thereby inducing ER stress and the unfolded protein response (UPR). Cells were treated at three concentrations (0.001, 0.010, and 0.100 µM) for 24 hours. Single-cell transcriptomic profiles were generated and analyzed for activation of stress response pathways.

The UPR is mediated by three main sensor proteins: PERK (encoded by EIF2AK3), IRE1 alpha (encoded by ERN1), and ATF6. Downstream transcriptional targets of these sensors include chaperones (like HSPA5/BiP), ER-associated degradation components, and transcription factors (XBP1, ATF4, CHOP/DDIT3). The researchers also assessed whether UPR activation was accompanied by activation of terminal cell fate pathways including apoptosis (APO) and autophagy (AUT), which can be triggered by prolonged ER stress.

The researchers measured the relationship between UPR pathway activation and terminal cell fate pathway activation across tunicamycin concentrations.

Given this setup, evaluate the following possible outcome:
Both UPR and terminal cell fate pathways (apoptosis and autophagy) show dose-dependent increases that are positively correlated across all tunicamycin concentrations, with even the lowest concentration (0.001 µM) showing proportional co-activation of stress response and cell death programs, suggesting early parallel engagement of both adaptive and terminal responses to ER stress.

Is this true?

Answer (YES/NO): NO